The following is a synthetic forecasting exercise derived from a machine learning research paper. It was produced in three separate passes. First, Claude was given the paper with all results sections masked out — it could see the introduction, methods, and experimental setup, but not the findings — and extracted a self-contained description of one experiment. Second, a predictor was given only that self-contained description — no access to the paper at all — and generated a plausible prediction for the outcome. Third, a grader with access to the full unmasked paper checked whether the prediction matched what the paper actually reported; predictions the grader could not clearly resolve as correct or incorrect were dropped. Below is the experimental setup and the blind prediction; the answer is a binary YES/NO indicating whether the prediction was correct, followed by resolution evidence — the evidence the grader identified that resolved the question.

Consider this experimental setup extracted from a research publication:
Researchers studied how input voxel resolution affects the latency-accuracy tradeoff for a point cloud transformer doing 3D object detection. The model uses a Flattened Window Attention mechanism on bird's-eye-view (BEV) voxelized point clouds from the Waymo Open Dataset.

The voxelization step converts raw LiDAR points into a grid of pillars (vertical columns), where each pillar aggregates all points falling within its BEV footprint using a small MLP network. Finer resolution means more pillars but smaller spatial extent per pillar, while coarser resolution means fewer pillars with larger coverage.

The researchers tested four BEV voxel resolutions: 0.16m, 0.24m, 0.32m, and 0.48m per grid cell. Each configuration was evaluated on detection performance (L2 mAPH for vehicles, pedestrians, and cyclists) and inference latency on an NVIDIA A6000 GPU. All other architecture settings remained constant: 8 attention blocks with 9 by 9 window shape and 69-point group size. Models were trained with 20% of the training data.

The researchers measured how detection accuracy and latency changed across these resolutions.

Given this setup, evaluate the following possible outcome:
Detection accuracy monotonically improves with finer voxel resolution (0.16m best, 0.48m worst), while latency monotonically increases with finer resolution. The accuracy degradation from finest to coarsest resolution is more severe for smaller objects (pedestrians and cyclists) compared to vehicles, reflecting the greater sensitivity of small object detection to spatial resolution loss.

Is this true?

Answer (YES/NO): NO